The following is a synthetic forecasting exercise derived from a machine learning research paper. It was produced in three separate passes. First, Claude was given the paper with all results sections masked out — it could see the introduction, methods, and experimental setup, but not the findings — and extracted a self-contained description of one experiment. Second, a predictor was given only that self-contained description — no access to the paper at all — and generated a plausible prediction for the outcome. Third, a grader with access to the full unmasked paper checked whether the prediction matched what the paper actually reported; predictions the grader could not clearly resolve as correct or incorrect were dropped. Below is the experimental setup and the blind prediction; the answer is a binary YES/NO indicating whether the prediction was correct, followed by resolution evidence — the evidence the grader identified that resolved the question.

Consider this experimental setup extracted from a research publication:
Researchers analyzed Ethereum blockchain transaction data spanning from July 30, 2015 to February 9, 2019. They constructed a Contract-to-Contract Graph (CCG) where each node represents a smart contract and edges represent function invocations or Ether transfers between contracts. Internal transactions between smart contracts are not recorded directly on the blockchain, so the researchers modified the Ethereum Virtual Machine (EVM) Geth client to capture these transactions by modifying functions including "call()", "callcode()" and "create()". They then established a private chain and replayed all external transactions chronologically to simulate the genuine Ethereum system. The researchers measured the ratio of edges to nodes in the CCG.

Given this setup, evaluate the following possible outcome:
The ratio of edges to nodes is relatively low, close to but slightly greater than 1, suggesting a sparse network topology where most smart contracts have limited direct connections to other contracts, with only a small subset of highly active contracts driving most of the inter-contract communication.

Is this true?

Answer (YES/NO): YES